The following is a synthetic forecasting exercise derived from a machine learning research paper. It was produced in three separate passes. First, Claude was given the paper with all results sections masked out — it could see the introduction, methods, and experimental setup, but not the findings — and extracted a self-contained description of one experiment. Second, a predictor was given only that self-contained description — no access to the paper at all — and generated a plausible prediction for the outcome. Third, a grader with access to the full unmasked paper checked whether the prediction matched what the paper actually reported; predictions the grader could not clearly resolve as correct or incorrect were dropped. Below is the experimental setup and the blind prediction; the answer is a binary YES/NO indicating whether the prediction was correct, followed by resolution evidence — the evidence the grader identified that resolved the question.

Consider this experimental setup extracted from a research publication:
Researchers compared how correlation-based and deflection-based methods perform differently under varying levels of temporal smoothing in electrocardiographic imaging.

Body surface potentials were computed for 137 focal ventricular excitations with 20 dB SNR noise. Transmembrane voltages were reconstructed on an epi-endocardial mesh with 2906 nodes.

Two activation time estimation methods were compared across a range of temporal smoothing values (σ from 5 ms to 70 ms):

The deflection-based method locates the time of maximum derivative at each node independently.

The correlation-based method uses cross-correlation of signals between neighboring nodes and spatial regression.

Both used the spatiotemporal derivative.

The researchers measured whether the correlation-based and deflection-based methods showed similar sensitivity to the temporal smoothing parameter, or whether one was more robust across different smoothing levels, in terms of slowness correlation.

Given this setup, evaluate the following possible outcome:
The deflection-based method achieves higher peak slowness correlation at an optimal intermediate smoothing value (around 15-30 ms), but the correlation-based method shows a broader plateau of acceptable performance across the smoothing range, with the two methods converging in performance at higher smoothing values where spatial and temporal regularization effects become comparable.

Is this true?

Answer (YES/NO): NO